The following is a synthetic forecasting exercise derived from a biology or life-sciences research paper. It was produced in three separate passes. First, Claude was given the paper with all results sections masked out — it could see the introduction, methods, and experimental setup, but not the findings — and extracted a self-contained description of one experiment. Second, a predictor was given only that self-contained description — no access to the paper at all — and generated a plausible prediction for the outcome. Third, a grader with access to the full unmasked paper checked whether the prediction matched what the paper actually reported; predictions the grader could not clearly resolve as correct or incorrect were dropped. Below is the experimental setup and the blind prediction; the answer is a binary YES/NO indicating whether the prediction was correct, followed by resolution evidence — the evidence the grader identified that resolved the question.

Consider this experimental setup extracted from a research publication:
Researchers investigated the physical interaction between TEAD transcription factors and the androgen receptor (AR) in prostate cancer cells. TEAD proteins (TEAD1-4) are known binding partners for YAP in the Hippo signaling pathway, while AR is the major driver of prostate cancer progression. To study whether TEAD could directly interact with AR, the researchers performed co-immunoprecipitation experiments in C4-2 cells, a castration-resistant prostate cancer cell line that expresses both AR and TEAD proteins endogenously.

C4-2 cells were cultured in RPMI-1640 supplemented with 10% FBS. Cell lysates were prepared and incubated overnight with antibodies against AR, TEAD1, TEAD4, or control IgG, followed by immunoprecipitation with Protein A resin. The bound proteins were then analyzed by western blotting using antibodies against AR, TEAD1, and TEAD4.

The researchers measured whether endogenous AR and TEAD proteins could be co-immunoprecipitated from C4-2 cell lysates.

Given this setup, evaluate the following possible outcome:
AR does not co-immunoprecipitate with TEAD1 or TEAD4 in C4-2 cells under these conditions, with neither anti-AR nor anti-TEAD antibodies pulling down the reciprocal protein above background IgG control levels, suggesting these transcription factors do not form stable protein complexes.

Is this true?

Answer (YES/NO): NO